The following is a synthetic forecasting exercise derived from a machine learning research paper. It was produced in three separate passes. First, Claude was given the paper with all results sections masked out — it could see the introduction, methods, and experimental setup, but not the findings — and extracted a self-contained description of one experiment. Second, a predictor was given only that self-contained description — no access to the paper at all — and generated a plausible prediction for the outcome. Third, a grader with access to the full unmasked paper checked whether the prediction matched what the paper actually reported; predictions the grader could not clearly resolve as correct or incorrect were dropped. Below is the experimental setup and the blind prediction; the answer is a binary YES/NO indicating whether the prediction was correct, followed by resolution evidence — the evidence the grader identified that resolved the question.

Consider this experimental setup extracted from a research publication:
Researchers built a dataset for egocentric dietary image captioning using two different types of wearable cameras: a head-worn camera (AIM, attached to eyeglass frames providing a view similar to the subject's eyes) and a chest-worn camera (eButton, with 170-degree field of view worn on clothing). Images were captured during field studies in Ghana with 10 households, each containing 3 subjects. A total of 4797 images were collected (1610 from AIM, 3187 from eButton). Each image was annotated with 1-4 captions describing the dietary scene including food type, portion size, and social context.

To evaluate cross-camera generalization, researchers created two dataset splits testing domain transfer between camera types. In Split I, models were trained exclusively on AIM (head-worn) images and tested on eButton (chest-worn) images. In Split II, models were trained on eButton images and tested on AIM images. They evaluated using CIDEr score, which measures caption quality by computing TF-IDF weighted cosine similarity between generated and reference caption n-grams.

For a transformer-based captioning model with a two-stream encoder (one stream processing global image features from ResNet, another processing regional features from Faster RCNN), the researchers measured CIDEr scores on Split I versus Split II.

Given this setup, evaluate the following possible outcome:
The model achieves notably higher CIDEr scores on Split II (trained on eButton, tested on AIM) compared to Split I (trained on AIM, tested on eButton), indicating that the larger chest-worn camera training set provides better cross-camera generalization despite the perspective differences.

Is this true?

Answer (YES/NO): YES